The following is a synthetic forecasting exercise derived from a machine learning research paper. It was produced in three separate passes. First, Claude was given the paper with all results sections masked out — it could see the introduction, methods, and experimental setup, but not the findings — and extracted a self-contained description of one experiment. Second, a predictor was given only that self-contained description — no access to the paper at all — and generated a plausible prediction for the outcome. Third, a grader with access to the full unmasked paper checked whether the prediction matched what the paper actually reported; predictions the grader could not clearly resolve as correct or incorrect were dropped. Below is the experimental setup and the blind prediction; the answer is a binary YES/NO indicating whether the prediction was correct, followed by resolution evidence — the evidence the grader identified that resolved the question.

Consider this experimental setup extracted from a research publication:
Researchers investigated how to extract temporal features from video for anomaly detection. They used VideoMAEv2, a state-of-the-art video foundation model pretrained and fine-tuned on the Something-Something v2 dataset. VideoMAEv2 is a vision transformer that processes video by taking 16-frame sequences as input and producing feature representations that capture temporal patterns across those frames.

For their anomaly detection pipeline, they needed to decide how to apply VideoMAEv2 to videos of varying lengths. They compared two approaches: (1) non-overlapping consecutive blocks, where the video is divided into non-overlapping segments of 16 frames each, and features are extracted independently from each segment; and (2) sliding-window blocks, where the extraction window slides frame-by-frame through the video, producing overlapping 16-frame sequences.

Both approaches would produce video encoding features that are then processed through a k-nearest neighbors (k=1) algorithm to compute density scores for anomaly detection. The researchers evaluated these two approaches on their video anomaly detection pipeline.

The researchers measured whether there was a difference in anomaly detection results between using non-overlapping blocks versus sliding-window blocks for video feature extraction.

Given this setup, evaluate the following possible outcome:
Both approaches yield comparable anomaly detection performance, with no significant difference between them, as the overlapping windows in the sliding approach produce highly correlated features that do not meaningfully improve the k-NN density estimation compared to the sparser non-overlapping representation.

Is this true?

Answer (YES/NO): YES